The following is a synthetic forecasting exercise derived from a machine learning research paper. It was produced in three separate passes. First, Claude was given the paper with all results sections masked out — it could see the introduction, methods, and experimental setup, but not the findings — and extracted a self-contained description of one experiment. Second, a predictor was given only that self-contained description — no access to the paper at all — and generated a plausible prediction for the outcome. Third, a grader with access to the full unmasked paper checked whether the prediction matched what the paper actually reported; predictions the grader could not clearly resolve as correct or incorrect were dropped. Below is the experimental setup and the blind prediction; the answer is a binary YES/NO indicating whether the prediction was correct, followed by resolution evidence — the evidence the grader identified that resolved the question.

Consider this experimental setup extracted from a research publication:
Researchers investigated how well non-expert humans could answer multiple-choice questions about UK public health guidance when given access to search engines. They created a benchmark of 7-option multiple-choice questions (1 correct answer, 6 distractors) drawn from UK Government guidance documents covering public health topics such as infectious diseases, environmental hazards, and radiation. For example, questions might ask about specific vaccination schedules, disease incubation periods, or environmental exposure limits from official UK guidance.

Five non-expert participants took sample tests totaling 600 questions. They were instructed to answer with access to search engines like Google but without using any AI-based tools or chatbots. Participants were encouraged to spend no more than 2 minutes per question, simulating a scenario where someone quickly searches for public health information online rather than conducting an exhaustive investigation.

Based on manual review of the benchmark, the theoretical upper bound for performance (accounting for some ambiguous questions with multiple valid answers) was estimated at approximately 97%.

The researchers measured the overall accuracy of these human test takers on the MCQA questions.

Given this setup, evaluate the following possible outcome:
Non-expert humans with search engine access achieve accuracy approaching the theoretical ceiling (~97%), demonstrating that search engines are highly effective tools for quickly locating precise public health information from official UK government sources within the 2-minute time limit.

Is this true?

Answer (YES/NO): NO